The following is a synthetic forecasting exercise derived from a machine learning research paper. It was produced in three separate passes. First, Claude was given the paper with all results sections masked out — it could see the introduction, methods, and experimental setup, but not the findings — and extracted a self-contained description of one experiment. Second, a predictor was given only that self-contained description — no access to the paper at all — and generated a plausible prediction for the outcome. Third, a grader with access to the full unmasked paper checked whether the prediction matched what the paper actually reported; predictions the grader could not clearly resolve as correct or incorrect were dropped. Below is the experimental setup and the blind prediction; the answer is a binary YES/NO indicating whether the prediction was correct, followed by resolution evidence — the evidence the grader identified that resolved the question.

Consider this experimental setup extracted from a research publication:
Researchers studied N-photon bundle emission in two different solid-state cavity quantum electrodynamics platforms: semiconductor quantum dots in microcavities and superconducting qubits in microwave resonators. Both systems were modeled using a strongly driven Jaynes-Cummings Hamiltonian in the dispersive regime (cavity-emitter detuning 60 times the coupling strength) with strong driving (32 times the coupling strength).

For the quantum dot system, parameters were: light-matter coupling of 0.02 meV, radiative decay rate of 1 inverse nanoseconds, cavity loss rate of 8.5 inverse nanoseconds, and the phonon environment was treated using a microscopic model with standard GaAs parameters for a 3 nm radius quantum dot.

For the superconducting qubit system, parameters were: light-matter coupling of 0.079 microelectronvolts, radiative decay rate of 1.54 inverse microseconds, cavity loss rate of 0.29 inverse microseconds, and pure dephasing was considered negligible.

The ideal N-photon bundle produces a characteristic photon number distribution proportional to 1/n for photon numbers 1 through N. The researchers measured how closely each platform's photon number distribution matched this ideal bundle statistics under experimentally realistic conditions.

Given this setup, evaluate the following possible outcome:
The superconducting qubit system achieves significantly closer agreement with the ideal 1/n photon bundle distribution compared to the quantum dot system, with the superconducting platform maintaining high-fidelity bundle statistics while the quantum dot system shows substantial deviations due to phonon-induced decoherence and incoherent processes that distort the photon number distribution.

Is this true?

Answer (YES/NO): NO